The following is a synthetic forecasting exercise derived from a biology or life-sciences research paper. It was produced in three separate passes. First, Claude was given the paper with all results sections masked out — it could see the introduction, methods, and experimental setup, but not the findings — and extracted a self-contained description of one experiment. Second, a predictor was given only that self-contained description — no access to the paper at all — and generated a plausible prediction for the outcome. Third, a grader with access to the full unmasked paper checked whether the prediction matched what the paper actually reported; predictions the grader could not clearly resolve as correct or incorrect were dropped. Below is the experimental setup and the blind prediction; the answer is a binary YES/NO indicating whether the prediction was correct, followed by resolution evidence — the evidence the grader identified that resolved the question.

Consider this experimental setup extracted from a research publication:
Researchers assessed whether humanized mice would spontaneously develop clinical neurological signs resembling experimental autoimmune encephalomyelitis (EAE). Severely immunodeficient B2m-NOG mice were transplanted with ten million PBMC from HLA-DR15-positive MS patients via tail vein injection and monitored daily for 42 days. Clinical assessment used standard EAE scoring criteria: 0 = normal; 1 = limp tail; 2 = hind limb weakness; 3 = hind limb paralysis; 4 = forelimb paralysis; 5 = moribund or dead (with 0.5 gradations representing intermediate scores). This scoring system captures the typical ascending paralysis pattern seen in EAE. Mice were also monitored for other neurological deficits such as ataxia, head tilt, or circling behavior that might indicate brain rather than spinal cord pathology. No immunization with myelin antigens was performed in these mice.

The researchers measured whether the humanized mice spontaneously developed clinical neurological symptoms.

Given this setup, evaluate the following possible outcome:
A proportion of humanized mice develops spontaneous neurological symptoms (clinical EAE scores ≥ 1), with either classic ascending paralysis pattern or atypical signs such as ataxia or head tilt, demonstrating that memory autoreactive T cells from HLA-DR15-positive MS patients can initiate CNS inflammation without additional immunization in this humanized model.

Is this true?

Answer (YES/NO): NO